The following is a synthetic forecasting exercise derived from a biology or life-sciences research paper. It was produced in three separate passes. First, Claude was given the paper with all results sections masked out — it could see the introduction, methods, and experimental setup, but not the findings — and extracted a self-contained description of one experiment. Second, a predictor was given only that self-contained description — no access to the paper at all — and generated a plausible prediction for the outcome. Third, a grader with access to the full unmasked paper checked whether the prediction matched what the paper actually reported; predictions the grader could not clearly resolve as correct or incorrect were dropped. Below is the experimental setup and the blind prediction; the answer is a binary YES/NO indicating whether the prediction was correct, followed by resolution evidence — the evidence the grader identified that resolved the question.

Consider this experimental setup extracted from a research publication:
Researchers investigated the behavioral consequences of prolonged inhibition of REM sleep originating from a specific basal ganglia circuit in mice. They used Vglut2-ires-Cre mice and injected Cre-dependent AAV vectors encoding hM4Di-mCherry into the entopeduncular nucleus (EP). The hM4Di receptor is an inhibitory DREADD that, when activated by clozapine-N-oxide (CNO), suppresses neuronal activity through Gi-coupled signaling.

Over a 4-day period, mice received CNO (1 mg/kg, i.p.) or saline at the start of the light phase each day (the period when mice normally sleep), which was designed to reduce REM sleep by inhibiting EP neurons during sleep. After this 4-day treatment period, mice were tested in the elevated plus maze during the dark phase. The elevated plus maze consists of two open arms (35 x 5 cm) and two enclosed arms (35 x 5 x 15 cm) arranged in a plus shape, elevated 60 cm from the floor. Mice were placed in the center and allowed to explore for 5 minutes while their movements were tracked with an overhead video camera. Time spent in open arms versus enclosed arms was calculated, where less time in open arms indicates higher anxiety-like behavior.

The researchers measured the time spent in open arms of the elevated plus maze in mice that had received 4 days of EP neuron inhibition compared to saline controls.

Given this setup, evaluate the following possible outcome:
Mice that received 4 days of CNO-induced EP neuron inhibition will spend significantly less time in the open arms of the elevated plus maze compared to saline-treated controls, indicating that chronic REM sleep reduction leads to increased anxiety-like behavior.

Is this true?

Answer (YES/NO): YES